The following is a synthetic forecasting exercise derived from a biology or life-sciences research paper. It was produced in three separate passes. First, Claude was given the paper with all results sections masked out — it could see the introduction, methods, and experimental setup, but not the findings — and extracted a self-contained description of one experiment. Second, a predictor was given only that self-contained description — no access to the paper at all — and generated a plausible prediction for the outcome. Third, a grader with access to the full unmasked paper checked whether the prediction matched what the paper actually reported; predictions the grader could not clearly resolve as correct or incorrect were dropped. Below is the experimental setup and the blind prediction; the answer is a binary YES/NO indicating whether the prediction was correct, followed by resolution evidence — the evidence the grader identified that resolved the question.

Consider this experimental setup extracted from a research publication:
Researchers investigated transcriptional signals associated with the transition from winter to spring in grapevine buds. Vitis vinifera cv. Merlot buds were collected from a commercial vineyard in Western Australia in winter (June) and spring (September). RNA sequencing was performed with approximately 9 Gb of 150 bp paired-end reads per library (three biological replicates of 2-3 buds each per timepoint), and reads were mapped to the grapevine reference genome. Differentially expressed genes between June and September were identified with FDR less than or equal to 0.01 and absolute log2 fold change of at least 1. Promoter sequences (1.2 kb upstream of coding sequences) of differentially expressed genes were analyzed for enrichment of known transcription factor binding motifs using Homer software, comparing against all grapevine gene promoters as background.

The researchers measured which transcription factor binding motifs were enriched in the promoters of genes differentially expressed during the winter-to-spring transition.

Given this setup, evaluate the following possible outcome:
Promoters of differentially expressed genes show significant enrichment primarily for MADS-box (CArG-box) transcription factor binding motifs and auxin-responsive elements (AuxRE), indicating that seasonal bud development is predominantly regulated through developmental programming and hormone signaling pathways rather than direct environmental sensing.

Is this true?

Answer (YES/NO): NO